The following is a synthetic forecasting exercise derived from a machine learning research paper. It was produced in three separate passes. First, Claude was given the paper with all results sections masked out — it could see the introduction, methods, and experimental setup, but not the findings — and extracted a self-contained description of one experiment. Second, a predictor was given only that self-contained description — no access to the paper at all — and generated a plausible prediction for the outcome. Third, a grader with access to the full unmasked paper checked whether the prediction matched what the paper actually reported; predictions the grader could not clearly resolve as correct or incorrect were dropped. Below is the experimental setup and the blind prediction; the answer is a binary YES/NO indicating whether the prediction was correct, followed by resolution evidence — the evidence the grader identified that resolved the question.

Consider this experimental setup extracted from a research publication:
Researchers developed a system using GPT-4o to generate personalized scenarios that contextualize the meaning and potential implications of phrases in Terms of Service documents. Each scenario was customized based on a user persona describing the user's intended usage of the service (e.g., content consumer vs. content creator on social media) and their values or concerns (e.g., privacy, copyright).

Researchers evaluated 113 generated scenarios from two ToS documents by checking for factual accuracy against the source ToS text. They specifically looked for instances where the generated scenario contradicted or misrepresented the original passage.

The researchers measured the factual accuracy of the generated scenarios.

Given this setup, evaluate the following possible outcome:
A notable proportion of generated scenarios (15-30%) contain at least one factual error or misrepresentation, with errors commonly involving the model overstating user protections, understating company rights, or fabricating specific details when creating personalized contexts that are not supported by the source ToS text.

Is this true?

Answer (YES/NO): NO